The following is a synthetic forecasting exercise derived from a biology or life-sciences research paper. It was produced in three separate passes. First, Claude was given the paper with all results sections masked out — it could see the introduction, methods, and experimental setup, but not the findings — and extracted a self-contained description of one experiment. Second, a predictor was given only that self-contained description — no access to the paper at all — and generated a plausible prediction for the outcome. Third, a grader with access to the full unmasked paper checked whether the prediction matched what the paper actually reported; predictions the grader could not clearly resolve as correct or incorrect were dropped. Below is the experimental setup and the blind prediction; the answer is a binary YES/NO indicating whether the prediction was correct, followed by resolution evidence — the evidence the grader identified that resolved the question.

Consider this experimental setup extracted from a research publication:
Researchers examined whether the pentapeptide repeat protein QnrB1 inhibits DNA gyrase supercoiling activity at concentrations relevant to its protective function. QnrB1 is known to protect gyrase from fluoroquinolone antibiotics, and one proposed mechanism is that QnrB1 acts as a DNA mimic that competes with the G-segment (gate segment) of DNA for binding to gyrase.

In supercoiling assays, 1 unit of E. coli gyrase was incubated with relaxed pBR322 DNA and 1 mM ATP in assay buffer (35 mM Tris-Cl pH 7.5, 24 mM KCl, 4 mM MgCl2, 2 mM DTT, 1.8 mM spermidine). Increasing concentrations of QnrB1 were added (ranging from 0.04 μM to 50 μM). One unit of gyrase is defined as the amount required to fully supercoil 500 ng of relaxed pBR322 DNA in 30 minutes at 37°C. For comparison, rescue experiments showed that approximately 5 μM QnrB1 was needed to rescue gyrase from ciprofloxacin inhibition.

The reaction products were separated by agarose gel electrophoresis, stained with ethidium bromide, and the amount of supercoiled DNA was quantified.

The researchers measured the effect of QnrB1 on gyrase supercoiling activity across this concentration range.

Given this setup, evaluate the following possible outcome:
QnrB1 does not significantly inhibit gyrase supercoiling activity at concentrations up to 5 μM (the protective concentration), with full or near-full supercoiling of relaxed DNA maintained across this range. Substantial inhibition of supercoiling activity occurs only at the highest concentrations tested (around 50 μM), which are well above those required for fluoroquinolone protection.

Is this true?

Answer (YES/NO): NO